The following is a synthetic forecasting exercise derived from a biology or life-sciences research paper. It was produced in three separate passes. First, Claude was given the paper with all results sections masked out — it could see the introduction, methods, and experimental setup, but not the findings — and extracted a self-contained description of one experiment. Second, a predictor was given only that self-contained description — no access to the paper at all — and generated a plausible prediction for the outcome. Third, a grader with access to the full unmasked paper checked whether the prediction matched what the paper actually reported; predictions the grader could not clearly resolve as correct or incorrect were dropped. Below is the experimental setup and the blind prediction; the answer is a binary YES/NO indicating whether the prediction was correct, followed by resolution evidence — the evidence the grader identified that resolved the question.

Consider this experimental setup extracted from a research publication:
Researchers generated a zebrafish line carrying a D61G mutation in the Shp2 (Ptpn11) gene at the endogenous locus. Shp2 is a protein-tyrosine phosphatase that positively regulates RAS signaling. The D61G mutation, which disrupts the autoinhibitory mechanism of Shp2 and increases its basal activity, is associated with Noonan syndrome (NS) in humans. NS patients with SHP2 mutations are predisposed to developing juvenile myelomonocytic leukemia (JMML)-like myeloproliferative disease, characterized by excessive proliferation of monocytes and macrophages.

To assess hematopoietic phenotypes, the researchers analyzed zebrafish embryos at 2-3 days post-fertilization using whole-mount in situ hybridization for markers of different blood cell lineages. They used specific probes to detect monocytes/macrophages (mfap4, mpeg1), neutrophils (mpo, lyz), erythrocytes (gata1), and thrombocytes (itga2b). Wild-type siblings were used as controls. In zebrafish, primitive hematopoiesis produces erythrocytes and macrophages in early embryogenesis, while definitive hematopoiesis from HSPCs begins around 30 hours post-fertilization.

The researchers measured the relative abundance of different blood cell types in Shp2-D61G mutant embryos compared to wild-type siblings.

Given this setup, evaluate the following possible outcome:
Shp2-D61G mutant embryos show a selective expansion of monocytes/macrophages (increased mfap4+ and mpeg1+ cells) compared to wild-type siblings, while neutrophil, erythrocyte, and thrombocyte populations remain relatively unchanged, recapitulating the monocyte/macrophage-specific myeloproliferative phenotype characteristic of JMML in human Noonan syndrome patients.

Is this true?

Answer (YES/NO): NO